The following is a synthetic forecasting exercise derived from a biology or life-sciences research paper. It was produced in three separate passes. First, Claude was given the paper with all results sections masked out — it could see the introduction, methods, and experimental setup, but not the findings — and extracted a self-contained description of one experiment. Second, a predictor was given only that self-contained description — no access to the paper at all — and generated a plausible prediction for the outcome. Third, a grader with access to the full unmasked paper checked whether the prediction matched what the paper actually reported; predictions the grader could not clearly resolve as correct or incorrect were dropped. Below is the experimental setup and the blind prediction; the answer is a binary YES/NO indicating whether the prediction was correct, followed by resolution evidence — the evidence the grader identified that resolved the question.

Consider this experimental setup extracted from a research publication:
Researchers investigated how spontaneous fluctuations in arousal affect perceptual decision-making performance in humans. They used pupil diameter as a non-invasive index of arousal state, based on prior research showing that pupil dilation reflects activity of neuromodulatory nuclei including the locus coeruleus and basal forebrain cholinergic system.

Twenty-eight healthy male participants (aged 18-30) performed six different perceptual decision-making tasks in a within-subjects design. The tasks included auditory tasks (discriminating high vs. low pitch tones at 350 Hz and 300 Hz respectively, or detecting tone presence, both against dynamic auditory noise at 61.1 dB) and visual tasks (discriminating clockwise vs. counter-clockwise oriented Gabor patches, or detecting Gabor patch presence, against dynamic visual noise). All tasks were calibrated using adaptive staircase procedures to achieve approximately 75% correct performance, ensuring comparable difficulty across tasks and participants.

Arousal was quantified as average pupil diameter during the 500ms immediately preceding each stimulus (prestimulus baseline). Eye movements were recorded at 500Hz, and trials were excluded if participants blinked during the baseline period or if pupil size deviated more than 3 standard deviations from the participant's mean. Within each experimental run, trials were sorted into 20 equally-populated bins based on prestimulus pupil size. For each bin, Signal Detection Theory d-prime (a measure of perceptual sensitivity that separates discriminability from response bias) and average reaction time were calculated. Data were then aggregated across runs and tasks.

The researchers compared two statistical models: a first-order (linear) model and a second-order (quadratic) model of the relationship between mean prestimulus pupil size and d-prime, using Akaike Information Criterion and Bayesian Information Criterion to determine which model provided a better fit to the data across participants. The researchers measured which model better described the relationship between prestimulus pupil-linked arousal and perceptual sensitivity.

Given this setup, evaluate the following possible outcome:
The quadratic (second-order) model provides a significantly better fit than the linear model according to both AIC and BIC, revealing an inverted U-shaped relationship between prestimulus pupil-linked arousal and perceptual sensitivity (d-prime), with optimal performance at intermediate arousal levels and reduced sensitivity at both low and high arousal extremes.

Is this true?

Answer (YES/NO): YES